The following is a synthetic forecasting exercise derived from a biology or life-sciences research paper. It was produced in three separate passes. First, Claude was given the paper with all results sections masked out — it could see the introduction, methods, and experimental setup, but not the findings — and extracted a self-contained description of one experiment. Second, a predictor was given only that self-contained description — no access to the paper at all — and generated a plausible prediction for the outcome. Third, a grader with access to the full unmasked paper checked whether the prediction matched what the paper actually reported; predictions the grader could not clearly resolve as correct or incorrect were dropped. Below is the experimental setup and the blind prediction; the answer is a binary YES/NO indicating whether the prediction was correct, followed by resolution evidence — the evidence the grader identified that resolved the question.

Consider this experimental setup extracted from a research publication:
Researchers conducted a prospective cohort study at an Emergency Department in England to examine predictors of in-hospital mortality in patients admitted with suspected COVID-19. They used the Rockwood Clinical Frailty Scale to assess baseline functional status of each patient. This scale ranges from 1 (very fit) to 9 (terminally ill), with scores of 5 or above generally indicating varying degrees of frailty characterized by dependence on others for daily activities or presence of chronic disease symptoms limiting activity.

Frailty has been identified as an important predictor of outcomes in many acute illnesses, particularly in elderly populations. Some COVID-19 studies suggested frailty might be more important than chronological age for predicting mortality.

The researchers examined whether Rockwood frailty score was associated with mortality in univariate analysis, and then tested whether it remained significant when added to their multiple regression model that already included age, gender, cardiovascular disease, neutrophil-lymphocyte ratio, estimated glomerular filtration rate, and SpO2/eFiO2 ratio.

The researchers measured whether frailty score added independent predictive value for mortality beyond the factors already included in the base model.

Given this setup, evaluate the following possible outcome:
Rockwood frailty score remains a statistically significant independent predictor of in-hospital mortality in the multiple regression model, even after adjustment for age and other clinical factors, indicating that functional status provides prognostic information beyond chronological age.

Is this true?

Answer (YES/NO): NO